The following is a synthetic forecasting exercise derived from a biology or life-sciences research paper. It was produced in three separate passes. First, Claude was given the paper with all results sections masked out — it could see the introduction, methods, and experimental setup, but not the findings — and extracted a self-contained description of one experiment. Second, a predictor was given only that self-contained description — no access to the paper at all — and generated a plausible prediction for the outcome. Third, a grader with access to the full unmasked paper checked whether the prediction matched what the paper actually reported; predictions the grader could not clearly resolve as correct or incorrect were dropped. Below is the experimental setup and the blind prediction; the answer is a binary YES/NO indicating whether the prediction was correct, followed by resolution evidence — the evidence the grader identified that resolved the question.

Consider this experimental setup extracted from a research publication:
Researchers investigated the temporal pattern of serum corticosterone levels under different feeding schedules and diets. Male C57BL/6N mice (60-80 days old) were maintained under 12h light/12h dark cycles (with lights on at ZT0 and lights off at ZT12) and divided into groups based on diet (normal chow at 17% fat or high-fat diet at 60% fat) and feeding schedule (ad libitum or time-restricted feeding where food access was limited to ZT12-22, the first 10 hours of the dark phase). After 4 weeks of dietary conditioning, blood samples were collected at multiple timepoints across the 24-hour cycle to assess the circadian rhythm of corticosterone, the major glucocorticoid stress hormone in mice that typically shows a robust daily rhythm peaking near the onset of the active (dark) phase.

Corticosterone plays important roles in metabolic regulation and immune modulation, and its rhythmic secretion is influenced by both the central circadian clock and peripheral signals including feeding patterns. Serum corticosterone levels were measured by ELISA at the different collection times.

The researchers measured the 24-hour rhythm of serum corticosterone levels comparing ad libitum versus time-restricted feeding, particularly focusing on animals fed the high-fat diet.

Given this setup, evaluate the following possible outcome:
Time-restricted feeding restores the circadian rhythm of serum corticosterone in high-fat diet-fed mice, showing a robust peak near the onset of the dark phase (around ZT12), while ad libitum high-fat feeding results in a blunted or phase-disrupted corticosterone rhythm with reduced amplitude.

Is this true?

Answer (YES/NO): NO